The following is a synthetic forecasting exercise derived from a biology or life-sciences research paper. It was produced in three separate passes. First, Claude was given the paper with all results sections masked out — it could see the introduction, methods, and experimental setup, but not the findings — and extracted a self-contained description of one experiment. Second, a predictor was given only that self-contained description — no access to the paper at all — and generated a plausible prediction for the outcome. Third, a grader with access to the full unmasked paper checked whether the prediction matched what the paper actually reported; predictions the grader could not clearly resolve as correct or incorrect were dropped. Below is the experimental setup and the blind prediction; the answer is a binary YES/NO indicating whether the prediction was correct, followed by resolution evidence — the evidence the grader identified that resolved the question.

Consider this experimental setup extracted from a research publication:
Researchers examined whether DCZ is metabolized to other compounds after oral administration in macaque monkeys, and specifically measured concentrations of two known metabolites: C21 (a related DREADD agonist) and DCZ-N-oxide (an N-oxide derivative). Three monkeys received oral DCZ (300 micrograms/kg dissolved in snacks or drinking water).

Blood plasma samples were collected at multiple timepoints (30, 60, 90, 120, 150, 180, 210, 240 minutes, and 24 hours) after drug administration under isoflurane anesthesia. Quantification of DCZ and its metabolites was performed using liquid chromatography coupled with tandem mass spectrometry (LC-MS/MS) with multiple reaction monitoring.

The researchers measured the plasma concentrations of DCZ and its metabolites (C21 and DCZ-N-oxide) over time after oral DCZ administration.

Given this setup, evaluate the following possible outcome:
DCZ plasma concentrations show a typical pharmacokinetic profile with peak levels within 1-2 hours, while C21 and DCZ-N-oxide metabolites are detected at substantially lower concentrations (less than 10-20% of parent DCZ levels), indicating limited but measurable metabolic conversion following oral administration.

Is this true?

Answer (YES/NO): NO